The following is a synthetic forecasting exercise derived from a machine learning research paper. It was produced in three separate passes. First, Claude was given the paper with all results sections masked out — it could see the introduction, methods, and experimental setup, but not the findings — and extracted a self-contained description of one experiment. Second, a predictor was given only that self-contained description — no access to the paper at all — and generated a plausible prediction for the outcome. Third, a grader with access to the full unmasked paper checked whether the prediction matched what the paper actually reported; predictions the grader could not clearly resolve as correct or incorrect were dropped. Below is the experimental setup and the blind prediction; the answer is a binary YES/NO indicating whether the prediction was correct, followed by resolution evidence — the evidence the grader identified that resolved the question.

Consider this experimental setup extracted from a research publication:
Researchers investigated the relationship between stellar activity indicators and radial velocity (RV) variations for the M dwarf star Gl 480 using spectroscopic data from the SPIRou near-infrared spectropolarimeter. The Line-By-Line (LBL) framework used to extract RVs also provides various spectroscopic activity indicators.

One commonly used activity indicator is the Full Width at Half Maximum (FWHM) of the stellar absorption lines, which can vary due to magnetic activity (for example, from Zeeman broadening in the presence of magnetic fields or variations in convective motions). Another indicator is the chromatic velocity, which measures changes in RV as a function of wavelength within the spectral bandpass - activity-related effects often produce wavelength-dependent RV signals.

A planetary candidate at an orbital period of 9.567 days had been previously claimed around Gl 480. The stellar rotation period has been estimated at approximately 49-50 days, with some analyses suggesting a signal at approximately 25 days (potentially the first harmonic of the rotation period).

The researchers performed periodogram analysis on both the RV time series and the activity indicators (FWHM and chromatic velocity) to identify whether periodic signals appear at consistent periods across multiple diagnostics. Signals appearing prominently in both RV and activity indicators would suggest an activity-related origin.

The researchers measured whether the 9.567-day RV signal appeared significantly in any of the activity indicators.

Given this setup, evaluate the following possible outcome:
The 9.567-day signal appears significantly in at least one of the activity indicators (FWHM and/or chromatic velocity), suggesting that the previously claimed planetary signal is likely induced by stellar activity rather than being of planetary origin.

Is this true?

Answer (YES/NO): NO